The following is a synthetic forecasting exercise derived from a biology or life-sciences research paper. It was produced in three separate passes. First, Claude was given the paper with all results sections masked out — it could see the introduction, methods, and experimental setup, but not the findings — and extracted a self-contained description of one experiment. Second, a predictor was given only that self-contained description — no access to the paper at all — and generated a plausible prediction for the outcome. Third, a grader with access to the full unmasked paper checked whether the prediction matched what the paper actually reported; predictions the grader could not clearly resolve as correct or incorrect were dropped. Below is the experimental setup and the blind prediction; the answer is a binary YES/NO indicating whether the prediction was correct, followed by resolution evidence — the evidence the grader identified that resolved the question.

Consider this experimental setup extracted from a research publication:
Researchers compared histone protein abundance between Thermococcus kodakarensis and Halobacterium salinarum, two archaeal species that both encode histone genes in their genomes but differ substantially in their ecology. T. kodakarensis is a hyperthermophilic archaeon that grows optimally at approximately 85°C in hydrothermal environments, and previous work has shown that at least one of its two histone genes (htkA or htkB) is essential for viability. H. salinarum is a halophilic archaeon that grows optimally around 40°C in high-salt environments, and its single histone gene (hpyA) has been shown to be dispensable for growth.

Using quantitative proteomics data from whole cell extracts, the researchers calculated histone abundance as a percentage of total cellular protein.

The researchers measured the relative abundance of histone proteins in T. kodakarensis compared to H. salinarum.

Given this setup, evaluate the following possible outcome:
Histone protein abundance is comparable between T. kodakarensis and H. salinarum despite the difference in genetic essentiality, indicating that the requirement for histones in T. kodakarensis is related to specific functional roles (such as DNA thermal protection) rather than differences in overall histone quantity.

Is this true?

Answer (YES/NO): NO